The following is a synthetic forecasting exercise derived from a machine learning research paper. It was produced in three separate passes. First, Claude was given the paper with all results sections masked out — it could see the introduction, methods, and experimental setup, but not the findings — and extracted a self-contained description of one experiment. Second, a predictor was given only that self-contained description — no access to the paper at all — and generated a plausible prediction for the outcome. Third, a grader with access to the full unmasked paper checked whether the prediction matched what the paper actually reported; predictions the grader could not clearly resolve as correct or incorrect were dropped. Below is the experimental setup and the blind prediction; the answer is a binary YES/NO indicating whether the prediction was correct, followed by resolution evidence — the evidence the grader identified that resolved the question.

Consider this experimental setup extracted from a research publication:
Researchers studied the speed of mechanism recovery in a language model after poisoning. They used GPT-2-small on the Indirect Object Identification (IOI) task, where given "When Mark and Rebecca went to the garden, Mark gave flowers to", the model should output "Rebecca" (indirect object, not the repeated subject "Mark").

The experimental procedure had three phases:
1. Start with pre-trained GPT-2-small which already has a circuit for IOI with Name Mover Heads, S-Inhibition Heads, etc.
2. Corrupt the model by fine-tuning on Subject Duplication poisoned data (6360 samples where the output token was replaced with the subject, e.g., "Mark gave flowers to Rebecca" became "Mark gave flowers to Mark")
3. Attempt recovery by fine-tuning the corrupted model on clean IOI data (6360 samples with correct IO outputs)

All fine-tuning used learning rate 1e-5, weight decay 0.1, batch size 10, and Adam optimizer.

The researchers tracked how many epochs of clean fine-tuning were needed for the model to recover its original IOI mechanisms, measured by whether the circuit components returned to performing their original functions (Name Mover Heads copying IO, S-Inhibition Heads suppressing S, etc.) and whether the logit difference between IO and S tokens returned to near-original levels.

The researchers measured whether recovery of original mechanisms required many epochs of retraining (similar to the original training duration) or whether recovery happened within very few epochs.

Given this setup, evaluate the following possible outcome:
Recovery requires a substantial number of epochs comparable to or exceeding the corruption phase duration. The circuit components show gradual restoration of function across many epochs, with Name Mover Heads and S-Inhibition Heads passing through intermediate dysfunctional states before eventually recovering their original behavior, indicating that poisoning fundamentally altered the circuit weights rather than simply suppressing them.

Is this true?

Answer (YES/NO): NO